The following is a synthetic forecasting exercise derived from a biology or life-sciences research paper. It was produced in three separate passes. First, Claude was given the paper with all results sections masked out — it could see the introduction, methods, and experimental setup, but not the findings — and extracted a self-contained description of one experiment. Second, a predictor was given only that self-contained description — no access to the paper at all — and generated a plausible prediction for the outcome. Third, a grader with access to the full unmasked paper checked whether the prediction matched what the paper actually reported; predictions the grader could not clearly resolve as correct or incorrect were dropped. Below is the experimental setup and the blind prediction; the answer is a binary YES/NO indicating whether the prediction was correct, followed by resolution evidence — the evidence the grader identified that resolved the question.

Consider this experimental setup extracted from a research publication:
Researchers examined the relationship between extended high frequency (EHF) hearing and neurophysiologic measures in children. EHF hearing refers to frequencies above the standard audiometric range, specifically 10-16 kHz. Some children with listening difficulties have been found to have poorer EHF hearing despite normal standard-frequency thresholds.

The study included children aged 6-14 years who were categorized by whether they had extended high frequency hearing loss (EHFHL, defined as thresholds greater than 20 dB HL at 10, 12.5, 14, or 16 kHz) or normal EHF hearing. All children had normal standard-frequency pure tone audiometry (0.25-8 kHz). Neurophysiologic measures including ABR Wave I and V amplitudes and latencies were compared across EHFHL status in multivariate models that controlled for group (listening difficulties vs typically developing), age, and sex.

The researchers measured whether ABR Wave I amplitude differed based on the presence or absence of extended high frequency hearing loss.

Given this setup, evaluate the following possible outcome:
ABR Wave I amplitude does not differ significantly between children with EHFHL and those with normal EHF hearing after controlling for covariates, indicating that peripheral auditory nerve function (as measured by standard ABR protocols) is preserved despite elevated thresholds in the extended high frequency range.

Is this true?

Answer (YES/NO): YES